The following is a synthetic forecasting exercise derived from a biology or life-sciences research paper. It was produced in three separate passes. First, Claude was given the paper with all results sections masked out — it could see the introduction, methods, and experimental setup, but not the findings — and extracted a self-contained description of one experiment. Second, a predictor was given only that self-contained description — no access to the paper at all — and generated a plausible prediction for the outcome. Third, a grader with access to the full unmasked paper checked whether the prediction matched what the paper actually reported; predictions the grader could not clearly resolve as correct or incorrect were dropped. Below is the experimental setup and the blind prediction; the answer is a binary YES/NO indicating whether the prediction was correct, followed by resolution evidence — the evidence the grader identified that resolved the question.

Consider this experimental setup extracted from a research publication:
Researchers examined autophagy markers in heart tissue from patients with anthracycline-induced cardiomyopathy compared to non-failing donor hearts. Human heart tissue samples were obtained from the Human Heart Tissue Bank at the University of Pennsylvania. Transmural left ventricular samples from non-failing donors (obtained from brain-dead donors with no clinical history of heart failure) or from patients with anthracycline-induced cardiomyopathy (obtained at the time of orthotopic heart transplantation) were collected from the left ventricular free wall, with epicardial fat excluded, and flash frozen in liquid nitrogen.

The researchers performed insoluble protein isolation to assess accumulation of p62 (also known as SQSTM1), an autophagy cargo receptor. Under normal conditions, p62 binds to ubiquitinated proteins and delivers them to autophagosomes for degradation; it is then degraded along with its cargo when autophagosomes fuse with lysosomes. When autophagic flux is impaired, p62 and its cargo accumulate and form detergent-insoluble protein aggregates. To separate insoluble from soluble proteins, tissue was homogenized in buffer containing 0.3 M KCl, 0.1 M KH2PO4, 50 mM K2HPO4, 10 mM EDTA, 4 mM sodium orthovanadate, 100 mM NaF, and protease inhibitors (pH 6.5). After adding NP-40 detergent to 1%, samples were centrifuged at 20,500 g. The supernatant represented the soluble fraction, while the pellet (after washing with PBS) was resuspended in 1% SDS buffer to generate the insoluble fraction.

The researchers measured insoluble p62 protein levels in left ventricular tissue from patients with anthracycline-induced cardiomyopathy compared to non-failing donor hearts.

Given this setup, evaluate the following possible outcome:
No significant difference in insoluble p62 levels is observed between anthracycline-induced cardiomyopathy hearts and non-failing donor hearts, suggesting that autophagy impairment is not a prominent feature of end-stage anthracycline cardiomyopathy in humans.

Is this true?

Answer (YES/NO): NO